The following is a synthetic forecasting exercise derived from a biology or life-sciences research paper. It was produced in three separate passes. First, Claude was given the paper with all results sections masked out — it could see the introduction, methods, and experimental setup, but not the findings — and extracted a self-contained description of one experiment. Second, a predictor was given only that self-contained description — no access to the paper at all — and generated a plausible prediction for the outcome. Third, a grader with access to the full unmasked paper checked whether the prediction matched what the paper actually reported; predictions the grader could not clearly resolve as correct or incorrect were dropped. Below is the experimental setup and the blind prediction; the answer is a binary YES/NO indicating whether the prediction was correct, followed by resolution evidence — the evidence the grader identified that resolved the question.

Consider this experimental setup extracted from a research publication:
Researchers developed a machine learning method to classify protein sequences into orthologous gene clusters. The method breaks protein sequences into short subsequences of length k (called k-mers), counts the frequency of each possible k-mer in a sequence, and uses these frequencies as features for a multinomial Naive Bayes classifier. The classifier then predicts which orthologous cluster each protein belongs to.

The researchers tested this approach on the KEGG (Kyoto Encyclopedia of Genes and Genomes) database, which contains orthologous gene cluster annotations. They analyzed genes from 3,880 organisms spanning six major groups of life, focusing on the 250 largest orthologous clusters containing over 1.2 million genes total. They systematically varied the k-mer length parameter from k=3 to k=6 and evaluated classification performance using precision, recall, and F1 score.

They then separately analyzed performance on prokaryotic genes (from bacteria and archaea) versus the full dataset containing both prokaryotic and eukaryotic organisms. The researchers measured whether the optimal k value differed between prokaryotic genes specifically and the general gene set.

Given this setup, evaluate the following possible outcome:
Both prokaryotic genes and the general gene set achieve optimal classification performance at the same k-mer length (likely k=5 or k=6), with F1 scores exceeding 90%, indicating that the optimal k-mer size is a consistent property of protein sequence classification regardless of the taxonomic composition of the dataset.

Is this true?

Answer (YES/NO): NO